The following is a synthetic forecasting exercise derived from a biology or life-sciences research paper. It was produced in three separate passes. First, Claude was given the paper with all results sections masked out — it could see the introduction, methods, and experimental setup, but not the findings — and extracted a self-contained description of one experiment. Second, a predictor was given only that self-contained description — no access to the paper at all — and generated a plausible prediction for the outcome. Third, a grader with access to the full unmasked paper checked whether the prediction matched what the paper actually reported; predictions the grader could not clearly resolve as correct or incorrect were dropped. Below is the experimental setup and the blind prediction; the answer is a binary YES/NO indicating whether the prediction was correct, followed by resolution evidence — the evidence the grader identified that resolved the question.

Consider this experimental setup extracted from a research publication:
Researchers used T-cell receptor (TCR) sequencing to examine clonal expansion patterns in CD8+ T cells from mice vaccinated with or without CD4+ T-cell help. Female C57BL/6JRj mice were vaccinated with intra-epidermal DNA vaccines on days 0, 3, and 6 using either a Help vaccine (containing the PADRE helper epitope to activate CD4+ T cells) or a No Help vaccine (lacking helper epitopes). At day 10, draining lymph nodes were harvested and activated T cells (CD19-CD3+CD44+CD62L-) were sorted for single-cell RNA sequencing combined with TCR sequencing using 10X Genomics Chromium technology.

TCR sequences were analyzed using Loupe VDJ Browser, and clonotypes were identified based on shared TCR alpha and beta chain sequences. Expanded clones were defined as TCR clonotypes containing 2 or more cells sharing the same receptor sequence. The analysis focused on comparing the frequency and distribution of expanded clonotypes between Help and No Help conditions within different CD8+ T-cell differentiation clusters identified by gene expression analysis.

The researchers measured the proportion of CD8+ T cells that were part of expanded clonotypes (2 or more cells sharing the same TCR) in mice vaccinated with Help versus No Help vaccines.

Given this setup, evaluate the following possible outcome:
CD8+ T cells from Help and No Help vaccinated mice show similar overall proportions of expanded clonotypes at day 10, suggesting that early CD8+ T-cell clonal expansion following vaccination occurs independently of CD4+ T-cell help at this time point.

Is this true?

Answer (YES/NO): NO